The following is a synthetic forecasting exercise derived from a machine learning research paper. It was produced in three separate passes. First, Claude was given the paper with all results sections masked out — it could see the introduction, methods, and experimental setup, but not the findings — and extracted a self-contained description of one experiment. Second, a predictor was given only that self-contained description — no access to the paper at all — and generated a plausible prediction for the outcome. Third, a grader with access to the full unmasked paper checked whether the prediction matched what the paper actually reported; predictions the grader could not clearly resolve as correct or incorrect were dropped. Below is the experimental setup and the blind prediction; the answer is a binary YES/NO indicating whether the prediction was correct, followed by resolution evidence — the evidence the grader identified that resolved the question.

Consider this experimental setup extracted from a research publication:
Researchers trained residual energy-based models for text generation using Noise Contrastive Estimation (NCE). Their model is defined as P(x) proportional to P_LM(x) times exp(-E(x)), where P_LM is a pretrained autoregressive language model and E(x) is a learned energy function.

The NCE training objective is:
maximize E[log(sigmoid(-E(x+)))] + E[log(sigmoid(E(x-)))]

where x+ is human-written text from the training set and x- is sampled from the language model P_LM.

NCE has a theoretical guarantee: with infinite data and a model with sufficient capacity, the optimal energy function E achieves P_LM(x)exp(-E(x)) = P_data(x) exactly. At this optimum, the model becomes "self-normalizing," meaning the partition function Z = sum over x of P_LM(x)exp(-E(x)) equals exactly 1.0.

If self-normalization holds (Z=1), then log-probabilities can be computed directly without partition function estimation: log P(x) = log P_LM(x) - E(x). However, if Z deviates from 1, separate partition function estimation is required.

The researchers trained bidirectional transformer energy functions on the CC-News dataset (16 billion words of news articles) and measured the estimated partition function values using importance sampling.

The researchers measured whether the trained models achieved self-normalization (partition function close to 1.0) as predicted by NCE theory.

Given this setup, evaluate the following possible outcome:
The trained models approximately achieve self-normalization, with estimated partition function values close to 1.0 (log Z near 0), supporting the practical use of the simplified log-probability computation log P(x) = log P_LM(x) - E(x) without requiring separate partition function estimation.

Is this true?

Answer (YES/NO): NO